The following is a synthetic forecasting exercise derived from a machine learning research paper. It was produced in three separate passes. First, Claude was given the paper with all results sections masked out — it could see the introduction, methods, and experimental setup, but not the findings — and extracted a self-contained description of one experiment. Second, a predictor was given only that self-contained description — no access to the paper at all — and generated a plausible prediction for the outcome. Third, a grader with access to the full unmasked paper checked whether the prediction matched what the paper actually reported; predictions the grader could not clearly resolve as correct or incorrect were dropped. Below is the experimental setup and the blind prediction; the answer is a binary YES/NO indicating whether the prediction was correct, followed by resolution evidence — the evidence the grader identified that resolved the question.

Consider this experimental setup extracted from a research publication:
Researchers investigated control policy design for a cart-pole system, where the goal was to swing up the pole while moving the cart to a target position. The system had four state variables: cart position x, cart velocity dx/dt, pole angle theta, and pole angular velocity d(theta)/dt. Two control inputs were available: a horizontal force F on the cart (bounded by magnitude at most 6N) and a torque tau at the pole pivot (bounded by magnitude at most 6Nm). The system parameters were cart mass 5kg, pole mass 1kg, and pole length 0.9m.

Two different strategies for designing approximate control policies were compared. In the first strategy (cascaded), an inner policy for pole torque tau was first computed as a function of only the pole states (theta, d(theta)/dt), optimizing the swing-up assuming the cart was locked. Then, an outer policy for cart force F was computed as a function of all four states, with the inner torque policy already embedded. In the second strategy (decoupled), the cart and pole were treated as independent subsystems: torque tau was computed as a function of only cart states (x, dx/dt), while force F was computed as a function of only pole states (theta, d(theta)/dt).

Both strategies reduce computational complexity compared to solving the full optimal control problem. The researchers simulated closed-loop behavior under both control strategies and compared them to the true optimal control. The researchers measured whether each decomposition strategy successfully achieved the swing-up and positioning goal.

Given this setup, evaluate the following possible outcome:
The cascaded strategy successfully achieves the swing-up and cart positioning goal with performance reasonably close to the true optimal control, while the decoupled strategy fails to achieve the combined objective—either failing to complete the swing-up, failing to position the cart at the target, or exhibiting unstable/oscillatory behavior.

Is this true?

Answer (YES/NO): YES